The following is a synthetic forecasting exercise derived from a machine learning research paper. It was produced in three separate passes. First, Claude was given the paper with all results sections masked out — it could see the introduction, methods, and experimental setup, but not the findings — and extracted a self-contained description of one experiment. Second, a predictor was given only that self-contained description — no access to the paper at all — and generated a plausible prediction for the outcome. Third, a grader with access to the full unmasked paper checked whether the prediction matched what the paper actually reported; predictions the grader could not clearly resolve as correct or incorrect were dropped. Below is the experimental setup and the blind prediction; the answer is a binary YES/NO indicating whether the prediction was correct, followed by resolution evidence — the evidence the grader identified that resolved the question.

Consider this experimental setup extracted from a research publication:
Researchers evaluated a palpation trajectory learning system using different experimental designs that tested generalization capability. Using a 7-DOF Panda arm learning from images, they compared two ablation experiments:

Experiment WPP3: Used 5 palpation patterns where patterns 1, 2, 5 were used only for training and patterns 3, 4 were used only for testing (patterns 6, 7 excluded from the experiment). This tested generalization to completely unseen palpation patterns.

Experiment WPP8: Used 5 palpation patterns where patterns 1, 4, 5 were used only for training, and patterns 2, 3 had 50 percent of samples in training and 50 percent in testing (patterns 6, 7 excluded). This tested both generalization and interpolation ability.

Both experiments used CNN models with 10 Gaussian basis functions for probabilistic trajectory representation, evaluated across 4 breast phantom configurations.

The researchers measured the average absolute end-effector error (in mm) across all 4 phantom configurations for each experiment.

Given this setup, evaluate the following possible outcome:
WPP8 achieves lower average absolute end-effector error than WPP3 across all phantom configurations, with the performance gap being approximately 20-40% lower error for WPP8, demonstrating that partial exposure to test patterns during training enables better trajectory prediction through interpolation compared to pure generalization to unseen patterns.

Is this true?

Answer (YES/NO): NO